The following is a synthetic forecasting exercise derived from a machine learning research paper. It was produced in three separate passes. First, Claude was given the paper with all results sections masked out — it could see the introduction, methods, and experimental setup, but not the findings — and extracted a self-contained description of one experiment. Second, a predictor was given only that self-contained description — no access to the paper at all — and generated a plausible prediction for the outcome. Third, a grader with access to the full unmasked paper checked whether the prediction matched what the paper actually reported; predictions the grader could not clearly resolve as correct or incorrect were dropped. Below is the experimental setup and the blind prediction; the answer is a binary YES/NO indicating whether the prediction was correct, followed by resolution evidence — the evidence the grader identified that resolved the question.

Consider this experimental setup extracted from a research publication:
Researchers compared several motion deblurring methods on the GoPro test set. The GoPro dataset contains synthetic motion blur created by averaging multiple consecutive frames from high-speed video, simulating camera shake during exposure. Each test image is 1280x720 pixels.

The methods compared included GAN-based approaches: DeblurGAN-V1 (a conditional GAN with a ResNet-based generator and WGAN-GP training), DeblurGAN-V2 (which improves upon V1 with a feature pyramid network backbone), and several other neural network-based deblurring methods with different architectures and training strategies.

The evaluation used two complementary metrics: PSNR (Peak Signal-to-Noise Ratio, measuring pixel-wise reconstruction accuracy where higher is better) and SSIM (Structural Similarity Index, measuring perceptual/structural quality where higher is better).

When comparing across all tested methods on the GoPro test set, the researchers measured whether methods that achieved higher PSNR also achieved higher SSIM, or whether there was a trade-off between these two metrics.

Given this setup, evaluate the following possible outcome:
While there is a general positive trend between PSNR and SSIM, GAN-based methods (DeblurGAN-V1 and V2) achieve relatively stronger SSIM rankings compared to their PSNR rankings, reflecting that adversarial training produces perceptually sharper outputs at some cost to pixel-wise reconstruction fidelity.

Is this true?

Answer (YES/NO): NO